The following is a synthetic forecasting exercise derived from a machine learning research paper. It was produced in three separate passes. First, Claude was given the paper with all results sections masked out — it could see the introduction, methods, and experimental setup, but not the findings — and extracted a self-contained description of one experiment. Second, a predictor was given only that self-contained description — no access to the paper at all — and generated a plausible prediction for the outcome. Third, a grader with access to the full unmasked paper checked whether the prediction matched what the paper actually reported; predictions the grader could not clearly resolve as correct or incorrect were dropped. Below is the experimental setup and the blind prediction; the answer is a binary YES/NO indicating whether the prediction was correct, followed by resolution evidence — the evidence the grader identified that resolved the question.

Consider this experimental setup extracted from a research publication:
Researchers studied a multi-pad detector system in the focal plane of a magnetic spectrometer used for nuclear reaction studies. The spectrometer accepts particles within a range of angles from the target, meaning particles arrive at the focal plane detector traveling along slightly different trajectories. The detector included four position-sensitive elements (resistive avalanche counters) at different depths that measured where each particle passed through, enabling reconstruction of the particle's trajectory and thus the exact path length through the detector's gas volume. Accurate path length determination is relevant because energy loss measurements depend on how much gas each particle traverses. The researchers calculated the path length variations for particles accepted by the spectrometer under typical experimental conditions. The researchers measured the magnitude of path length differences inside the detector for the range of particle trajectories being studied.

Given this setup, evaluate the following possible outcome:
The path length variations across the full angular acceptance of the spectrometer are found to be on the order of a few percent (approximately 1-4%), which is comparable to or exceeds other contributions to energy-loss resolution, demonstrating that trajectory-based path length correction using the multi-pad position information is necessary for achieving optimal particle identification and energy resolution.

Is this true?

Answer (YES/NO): NO